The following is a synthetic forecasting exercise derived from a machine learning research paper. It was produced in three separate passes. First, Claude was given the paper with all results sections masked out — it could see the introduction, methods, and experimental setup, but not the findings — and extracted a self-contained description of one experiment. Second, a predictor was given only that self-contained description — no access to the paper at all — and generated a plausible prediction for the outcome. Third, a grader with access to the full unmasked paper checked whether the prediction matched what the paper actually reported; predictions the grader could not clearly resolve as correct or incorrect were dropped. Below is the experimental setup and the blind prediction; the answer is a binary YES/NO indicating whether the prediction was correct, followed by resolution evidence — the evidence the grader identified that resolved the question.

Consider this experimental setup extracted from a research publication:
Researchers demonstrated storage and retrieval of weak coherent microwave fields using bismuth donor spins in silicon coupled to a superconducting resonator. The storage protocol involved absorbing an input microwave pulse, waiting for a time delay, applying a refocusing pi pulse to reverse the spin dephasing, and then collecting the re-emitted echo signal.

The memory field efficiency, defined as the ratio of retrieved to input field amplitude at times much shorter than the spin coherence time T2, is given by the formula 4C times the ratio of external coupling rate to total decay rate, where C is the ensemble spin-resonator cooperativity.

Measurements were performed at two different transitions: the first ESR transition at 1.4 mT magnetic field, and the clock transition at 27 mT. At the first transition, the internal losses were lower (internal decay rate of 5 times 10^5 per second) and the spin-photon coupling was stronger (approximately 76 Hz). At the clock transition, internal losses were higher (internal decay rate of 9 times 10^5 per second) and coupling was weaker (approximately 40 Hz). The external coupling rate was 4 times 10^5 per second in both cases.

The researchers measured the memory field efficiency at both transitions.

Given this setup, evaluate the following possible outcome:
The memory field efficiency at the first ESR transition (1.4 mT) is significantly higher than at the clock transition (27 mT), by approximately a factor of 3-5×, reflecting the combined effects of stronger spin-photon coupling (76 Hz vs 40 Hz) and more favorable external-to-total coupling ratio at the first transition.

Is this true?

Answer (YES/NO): NO